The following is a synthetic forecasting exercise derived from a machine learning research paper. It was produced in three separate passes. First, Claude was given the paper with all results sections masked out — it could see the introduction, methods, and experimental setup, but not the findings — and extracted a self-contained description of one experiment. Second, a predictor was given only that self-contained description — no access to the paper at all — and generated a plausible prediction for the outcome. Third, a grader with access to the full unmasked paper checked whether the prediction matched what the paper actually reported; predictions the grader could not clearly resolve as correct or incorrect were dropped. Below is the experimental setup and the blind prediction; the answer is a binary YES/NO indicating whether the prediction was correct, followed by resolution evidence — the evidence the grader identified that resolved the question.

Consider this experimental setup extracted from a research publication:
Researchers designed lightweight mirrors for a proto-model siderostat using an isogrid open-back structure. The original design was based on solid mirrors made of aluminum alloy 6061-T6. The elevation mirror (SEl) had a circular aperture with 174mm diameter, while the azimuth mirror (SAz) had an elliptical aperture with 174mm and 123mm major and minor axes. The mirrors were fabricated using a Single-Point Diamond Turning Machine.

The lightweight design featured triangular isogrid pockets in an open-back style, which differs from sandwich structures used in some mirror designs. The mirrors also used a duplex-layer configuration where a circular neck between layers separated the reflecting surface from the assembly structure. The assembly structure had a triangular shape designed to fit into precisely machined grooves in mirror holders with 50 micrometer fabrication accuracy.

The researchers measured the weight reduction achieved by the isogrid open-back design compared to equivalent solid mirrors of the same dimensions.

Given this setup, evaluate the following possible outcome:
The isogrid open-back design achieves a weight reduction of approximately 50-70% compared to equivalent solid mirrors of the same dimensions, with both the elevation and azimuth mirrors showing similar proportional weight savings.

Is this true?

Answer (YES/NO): NO